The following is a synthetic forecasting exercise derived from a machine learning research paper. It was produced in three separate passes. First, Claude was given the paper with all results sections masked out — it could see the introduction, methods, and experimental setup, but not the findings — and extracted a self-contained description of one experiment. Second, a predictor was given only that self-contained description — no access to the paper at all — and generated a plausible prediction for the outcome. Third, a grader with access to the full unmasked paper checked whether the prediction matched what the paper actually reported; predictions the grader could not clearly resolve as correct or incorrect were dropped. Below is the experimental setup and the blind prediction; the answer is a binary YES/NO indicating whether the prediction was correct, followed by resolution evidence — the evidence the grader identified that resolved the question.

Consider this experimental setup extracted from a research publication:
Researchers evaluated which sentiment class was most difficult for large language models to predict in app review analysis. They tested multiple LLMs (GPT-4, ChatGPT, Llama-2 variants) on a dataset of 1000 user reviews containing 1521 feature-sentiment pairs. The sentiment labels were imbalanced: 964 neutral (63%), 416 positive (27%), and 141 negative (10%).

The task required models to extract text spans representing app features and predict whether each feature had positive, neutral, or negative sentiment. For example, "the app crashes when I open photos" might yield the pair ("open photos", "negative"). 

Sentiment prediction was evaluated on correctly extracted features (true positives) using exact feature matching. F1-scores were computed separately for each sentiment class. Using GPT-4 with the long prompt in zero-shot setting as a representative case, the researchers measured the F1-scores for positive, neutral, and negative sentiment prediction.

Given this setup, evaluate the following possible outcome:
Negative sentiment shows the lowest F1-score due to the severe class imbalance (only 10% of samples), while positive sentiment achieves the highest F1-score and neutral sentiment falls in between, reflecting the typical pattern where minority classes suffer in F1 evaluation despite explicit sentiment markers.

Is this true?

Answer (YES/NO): YES